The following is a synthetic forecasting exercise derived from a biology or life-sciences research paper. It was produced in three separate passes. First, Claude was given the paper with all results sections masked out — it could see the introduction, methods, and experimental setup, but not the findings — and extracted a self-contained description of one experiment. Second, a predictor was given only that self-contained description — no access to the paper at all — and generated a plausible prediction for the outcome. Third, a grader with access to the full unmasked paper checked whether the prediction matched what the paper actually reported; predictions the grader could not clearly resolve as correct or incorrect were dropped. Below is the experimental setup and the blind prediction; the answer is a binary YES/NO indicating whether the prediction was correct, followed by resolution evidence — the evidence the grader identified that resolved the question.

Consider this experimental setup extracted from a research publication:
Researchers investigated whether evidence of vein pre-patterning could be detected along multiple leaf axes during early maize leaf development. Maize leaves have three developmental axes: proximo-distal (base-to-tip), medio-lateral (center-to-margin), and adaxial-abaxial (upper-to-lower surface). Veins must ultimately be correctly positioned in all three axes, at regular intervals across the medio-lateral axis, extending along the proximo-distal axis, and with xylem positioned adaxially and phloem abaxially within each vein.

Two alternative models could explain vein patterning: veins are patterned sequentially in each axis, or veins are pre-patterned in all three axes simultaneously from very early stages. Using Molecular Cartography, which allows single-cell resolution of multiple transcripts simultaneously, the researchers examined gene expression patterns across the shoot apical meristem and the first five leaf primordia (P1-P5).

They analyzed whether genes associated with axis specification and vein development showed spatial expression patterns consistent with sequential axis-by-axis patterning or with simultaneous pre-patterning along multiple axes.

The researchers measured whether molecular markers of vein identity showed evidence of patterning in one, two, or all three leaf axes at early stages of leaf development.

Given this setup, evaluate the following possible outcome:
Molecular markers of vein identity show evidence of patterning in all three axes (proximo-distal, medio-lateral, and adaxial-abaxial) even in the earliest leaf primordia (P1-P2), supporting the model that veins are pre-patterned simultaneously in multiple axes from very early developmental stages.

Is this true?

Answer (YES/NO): NO